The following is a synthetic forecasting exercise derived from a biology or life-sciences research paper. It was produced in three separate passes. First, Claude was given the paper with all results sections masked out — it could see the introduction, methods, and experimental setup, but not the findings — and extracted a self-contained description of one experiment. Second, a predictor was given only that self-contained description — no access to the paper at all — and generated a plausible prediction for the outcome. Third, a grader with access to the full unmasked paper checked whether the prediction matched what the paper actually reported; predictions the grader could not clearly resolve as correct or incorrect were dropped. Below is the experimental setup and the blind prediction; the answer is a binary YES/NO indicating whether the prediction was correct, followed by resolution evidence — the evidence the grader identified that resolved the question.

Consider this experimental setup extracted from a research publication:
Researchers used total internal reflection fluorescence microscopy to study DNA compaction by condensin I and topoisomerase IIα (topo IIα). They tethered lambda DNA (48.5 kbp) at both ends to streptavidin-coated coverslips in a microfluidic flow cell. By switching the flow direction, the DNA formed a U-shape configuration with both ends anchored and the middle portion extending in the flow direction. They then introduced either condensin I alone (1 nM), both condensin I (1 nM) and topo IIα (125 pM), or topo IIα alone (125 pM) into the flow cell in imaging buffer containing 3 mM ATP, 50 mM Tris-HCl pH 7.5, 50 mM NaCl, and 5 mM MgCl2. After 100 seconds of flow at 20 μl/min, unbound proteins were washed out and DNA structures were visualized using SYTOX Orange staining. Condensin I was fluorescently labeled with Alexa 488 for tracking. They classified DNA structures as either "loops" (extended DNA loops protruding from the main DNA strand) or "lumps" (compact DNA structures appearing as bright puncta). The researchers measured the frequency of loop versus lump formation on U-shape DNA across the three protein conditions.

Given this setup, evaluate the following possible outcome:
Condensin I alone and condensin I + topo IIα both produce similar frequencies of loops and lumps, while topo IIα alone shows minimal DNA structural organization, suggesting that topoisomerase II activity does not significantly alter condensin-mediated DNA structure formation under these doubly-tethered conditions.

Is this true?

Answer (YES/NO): NO